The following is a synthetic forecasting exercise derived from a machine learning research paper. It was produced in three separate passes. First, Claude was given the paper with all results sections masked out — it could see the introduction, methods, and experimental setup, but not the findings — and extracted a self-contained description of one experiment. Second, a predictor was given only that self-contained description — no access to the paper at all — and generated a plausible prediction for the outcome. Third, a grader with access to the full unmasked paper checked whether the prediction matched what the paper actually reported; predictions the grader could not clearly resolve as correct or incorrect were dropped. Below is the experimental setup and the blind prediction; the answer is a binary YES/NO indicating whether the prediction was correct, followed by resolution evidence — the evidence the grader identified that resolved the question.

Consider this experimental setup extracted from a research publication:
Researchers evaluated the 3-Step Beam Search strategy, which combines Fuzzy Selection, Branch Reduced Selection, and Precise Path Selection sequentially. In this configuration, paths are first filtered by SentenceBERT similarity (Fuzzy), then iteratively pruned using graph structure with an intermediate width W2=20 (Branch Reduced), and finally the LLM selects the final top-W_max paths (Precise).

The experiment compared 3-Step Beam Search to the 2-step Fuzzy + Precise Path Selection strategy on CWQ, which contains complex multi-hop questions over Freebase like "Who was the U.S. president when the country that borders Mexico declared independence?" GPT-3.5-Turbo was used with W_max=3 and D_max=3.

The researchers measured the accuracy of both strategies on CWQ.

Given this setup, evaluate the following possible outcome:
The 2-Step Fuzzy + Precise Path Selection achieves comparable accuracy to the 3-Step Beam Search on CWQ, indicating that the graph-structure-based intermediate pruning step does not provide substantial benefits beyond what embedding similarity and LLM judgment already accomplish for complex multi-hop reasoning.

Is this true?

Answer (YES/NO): YES